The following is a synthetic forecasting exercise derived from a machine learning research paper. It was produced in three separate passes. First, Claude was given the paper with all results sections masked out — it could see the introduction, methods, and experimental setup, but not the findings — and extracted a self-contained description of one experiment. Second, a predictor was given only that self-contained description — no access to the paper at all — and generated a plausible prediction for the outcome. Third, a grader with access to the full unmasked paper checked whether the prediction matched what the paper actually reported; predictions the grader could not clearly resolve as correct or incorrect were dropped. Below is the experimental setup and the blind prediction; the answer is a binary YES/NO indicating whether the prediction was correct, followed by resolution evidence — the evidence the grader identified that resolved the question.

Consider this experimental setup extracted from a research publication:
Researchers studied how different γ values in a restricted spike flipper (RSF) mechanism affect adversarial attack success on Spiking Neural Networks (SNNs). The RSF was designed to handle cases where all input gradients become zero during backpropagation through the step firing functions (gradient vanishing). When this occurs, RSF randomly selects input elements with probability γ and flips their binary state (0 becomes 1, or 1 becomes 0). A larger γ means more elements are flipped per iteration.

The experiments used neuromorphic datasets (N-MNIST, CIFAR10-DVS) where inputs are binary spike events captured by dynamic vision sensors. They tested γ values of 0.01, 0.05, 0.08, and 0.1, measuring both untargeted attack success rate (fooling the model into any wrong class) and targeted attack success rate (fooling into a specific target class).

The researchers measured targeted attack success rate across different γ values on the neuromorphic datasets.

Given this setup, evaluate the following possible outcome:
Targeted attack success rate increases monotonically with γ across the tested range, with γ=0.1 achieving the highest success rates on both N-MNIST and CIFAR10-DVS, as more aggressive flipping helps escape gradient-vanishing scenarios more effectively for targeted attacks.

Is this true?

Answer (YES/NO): NO